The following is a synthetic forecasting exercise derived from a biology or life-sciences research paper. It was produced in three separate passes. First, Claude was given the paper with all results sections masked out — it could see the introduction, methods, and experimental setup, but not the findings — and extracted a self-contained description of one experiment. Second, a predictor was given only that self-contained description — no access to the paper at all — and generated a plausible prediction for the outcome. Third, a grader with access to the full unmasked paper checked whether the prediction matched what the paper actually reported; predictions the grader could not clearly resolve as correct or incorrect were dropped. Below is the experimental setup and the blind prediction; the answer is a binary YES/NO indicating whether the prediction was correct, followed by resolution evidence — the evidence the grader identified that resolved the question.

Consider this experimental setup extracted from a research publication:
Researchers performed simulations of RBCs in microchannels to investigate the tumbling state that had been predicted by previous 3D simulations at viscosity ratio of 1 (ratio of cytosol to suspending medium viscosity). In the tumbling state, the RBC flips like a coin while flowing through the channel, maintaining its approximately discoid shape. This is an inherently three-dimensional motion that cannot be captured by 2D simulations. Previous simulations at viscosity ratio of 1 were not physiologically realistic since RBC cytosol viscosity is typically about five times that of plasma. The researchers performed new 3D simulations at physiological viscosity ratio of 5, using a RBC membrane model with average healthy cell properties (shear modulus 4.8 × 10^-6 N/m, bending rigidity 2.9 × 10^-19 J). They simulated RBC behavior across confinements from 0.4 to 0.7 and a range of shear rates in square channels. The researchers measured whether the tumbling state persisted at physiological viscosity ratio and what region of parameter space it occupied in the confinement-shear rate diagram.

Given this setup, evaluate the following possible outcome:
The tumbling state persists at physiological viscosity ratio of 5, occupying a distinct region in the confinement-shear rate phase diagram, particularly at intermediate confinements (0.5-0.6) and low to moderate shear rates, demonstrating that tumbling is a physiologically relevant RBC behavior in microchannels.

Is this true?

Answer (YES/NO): NO